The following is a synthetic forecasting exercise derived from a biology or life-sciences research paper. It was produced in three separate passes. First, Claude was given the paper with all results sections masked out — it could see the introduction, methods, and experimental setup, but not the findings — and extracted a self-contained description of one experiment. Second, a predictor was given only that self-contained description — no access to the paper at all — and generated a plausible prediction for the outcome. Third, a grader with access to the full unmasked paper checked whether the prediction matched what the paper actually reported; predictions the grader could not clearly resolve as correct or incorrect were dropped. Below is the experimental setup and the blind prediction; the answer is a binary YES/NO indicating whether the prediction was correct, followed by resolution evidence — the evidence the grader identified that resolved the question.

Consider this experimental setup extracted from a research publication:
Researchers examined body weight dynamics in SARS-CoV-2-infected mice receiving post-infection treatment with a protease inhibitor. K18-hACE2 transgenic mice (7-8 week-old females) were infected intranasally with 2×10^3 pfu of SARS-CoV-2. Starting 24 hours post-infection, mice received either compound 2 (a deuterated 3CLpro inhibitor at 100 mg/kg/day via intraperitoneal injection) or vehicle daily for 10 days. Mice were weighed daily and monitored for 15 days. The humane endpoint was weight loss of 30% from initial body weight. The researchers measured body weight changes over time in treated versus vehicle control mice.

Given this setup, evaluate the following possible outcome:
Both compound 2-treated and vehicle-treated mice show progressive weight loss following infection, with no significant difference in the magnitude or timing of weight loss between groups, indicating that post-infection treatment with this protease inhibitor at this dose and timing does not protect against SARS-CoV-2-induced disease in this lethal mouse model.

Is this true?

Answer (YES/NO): NO